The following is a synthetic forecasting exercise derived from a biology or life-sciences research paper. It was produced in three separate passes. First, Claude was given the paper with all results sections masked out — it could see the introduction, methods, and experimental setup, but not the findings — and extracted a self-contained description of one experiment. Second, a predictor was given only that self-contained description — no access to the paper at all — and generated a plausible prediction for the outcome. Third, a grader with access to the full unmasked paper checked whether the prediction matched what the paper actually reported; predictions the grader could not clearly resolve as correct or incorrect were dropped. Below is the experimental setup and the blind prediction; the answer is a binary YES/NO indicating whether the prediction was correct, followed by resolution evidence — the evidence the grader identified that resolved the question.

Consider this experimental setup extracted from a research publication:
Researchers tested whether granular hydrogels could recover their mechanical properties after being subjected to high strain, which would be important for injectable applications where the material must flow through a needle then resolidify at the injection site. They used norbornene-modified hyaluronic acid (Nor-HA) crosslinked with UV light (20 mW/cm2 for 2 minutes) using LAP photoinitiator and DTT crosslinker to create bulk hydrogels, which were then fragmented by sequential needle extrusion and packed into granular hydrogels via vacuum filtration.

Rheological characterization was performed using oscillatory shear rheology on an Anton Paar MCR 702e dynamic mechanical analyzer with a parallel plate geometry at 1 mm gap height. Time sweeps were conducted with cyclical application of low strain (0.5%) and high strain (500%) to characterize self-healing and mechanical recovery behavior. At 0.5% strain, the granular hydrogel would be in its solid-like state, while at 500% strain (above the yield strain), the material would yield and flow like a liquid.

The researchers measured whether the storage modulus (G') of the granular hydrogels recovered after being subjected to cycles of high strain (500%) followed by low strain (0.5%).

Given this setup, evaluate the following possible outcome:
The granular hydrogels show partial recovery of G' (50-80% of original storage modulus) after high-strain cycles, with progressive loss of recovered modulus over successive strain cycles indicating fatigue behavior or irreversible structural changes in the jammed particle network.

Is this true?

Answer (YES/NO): NO